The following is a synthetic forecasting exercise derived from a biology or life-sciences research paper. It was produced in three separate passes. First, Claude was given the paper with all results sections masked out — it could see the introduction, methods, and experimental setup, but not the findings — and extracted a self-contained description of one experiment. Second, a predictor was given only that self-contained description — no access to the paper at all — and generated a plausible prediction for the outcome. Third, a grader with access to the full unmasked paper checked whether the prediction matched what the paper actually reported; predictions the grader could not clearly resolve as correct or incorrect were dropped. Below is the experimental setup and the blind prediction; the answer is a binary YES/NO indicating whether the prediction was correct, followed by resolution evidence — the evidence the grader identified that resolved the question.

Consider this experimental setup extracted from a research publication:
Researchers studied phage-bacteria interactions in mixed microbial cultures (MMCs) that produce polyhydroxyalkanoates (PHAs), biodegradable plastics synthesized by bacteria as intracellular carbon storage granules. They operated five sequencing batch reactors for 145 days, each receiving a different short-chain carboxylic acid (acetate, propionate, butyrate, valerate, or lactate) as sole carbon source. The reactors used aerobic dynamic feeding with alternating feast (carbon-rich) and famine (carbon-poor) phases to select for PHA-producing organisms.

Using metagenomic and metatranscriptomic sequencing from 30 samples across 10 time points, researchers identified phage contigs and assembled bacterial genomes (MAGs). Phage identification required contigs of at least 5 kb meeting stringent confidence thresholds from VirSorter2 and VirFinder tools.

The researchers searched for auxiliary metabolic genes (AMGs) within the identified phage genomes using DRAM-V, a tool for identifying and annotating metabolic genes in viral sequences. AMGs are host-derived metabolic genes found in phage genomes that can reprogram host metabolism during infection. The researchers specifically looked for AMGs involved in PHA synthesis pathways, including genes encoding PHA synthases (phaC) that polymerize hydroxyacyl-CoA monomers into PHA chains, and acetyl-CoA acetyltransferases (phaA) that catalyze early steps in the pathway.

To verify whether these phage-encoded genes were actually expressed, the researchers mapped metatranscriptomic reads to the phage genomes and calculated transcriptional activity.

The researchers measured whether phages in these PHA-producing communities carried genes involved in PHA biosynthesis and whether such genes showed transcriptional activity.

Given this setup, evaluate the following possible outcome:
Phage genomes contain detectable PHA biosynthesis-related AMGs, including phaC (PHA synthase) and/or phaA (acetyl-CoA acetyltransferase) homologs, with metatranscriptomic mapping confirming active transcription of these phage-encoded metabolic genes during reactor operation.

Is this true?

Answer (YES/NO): YES